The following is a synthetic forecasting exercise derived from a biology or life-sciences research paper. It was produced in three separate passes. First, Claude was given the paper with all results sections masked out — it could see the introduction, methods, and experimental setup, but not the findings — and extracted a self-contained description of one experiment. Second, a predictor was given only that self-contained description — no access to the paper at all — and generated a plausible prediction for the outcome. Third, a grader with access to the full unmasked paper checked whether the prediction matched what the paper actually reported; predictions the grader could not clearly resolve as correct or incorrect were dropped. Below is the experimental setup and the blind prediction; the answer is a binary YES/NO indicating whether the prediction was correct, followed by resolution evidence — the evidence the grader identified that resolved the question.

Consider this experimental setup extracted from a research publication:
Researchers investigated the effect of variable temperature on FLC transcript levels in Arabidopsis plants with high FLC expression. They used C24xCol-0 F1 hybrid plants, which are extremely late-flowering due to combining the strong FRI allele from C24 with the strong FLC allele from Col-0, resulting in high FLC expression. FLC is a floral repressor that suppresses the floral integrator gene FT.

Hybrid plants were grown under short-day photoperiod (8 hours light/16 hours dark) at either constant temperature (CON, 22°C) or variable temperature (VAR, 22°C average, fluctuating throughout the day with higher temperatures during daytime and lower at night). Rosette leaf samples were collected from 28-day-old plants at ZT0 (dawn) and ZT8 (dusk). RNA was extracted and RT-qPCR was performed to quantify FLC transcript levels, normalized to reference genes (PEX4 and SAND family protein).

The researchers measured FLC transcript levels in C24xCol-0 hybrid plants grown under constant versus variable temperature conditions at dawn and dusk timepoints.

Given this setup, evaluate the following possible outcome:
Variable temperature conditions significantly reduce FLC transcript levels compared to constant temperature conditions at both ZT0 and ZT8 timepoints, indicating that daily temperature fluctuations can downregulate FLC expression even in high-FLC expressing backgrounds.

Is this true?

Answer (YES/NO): YES